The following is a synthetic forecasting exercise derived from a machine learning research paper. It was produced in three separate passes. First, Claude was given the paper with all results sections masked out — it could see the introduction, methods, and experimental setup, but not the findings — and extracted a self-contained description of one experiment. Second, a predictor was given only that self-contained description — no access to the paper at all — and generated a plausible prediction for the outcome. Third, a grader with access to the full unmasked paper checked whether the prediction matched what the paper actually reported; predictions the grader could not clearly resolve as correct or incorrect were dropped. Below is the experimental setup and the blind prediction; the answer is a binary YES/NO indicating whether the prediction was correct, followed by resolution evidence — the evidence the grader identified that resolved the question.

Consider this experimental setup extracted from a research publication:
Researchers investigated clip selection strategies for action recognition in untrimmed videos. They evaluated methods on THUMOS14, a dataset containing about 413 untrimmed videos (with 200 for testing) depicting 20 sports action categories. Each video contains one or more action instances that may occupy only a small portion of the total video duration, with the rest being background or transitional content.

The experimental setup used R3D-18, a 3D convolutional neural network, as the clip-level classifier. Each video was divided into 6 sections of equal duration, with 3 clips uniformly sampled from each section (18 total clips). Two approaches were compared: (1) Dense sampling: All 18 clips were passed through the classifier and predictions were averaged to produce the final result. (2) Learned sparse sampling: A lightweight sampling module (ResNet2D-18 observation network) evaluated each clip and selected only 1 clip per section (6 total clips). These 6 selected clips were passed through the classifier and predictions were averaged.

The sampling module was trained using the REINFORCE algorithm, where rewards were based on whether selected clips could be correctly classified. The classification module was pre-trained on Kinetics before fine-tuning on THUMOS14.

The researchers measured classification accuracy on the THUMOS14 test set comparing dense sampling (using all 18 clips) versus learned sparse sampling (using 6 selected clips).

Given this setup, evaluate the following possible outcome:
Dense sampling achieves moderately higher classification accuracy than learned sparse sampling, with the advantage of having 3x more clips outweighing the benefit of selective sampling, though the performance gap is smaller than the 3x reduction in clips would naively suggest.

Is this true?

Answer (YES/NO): NO